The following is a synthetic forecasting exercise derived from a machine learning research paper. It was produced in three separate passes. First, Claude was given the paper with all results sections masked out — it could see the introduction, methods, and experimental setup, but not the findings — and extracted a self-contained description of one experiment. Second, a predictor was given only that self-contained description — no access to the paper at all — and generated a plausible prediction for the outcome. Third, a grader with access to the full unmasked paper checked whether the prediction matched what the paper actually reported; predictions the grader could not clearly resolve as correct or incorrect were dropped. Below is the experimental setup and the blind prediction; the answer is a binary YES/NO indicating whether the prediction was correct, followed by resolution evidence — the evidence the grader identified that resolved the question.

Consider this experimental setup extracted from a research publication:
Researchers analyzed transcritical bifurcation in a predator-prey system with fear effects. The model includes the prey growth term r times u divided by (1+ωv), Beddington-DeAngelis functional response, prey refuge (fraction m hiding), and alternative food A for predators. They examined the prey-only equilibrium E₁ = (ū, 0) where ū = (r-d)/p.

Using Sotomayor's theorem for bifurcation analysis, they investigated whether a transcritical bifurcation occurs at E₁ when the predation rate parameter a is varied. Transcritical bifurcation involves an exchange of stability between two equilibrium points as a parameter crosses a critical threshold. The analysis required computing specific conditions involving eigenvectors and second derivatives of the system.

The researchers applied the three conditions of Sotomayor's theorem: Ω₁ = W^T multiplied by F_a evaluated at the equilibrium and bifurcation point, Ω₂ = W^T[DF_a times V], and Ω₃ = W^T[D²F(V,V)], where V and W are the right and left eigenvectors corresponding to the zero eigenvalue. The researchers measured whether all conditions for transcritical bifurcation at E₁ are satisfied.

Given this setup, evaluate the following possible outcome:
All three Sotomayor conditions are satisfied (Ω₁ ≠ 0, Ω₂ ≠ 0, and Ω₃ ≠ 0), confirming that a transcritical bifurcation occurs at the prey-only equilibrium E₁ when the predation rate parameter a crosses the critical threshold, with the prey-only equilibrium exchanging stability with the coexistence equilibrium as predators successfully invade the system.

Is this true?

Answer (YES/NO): NO